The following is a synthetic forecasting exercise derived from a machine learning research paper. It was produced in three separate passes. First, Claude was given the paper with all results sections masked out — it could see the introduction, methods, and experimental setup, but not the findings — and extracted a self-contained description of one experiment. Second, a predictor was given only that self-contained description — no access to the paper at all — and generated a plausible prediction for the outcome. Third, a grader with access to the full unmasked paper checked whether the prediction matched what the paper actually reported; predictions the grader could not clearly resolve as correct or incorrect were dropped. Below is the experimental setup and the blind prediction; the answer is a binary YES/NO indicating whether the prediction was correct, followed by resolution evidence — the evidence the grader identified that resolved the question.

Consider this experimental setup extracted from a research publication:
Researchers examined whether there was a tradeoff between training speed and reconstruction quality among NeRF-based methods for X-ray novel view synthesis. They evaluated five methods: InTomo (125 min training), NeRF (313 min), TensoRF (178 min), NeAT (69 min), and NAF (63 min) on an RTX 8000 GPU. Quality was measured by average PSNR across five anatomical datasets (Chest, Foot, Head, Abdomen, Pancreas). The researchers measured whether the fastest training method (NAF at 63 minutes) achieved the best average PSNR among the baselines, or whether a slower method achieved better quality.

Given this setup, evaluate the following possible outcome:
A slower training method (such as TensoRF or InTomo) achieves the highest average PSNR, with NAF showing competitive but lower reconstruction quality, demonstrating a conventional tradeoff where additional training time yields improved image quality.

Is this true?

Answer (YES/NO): NO